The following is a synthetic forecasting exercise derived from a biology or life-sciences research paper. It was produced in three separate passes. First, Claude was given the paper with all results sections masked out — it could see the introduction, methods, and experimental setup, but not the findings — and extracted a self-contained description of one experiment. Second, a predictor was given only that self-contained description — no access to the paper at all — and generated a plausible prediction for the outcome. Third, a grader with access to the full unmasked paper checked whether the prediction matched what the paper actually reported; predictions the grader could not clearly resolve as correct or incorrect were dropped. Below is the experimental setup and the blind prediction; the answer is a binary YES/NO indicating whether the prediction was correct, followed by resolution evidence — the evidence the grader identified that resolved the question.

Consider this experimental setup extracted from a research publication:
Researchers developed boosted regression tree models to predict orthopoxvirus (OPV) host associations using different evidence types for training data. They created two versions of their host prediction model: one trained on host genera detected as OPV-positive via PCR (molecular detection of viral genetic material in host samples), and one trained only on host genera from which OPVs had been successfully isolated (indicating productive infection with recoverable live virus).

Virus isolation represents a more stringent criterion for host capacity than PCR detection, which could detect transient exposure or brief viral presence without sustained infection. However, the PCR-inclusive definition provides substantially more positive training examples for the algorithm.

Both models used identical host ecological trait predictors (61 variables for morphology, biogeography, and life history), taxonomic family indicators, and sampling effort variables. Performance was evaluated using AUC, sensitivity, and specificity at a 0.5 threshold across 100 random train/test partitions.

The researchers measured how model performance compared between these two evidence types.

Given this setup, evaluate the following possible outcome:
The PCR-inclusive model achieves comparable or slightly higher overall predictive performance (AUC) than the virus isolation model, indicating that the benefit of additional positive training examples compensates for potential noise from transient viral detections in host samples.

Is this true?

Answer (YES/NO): NO